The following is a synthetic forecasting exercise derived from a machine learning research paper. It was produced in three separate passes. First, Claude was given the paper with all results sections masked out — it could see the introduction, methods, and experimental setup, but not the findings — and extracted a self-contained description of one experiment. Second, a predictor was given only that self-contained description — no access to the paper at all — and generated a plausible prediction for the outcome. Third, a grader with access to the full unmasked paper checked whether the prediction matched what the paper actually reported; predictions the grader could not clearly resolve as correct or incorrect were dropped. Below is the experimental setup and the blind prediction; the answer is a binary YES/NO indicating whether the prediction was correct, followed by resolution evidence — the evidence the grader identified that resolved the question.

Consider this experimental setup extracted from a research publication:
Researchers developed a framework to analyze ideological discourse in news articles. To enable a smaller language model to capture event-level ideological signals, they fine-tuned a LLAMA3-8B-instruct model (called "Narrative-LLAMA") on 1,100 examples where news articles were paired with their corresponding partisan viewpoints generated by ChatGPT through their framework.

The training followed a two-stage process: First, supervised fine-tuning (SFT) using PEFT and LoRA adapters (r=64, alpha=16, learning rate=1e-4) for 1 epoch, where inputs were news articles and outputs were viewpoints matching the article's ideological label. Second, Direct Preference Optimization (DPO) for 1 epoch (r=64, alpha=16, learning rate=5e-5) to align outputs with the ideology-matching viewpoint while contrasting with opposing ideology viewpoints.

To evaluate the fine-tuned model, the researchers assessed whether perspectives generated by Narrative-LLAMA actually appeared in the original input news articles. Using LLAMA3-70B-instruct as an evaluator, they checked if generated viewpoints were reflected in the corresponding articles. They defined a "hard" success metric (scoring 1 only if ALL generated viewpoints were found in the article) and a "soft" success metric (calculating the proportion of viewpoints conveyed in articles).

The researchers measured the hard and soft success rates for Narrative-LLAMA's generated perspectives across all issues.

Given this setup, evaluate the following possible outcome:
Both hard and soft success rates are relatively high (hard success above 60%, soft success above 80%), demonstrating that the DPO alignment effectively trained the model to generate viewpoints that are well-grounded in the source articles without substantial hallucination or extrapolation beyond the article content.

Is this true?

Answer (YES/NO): YES